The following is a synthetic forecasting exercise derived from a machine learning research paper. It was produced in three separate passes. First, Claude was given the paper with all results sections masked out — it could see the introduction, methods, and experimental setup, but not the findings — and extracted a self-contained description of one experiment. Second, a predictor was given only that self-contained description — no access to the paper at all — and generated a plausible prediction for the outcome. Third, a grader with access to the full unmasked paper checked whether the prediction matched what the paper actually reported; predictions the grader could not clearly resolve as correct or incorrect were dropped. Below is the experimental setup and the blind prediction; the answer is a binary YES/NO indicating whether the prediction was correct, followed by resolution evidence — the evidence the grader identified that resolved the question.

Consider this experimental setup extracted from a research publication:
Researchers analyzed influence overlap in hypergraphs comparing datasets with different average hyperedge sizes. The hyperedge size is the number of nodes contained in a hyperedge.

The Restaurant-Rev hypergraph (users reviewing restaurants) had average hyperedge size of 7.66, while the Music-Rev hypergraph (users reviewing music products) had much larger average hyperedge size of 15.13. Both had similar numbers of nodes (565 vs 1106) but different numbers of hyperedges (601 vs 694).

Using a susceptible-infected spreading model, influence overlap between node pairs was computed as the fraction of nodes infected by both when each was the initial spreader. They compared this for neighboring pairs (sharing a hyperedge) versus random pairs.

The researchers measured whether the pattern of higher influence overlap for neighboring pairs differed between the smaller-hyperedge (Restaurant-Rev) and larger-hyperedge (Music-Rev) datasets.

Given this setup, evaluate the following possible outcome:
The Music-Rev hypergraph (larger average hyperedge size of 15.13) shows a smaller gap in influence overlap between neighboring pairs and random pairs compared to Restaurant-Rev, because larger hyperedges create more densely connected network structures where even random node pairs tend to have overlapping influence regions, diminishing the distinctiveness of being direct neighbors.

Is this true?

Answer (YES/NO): YES